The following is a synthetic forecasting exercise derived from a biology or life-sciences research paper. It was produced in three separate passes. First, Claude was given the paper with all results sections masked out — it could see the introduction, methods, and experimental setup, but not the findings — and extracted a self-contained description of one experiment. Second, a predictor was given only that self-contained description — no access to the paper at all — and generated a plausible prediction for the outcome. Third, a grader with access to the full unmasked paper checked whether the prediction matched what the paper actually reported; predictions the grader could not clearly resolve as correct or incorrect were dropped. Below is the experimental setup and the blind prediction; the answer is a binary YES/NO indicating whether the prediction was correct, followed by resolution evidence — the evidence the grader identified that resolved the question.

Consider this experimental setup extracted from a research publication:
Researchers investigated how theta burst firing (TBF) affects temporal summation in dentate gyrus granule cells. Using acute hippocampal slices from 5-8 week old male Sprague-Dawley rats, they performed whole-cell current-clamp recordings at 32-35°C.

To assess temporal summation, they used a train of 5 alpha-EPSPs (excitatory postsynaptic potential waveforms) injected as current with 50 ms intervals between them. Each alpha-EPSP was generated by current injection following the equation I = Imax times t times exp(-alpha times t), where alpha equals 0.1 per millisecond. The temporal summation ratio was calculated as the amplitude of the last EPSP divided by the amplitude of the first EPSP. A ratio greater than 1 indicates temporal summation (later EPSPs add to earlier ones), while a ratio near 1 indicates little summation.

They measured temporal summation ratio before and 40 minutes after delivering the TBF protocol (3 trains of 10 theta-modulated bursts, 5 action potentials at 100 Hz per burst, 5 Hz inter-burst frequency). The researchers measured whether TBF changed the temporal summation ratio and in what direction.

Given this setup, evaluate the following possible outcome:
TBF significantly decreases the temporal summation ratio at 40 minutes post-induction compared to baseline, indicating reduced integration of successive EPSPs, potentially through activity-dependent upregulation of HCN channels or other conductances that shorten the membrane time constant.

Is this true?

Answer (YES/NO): YES